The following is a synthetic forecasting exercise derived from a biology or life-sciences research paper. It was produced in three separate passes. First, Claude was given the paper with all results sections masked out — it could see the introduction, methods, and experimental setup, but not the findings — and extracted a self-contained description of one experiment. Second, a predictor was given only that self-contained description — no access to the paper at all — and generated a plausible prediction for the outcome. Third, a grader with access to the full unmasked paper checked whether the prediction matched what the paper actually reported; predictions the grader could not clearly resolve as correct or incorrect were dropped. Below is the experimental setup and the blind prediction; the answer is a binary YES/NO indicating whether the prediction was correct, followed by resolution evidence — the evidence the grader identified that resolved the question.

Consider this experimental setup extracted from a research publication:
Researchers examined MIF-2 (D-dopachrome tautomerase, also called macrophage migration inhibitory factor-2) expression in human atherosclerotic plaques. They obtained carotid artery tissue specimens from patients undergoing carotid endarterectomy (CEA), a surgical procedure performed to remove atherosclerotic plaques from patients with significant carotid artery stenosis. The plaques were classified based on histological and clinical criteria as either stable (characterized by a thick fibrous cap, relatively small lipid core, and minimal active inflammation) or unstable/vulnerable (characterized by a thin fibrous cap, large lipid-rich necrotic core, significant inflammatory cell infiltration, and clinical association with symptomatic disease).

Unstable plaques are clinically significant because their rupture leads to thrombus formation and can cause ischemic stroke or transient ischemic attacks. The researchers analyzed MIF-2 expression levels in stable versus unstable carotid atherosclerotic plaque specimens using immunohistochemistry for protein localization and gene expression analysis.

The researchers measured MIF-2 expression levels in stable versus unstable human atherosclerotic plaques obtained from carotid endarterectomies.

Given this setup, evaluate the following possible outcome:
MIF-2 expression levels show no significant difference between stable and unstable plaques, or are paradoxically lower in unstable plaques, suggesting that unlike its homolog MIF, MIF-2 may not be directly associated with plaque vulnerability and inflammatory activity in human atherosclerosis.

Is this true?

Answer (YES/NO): NO